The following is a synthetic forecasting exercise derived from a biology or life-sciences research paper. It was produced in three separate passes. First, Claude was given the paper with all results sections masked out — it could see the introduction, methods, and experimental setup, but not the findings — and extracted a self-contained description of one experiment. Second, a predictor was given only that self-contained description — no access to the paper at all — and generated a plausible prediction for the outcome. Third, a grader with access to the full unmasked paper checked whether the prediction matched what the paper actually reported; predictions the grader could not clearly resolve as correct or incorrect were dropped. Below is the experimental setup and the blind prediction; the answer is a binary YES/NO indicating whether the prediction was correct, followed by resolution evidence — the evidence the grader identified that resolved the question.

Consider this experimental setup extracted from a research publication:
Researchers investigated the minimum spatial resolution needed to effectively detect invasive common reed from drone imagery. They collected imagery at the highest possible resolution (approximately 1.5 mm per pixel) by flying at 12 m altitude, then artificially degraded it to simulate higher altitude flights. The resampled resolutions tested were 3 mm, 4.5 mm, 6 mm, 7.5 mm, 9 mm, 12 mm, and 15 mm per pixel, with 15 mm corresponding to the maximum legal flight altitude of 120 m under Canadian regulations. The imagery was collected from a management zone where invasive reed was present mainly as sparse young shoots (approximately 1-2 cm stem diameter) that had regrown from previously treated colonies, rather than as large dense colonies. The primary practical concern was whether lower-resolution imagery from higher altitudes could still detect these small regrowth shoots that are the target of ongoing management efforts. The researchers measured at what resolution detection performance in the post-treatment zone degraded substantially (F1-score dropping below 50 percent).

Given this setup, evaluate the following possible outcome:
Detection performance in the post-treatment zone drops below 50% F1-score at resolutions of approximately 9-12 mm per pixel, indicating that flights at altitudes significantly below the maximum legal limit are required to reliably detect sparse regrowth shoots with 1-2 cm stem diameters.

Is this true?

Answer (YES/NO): NO